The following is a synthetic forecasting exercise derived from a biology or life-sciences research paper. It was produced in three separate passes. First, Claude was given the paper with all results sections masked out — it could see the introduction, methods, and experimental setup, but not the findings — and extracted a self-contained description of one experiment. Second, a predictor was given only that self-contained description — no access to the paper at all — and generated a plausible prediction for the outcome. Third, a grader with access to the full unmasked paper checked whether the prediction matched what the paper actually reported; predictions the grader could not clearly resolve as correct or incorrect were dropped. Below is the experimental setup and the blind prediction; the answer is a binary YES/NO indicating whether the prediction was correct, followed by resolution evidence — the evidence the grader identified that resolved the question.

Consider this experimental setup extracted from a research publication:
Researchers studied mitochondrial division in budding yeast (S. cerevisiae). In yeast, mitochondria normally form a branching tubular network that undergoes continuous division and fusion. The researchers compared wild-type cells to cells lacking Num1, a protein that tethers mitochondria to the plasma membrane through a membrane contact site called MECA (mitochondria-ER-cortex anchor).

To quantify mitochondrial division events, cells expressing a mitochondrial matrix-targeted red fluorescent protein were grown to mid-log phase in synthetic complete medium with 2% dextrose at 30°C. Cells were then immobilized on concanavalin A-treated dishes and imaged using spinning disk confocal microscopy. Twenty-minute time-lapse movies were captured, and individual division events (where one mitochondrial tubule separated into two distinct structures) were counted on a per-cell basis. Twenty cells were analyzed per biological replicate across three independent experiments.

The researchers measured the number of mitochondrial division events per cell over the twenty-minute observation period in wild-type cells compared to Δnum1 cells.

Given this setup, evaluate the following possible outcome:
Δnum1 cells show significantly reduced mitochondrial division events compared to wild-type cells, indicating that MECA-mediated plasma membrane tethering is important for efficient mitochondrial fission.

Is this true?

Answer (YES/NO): YES